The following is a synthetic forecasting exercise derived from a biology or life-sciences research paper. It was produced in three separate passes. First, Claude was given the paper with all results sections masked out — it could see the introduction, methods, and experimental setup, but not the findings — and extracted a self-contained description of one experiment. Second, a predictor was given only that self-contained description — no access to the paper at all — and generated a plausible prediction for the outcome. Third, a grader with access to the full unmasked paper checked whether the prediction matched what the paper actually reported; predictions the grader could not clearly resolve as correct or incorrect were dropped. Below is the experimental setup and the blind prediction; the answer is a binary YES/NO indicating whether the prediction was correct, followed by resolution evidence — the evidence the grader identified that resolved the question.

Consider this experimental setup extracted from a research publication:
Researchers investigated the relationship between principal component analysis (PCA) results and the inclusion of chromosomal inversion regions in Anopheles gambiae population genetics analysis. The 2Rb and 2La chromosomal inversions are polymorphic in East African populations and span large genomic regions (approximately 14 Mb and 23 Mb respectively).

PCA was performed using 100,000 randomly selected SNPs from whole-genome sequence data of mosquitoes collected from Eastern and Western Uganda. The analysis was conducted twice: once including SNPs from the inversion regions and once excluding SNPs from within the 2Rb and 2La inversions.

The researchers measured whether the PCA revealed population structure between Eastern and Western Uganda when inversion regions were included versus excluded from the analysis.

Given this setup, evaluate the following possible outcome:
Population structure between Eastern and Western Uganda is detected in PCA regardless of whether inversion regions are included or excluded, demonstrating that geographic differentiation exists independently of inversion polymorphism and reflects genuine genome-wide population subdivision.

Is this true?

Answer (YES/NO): NO